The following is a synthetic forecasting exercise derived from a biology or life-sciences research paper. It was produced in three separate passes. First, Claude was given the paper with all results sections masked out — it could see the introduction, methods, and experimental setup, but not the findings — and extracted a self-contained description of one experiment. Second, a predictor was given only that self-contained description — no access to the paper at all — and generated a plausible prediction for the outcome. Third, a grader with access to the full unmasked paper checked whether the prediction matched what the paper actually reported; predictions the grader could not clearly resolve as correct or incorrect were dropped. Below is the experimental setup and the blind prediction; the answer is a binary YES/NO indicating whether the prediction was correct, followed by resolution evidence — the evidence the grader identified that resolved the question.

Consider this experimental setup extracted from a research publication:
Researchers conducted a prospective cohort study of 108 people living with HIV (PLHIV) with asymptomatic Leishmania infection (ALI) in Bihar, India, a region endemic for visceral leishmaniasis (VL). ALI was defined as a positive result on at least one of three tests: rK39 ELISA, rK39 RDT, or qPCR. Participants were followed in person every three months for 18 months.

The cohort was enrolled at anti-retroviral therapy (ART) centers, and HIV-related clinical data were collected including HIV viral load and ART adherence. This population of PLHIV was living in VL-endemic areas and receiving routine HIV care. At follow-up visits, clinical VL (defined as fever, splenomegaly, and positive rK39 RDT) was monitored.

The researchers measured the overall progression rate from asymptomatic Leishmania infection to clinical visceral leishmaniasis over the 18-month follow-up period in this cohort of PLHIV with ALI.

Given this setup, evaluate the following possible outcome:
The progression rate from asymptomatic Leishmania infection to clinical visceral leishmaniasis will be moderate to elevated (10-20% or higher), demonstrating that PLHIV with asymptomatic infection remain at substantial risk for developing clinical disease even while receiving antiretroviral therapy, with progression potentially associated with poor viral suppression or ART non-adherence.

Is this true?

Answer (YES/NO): NO